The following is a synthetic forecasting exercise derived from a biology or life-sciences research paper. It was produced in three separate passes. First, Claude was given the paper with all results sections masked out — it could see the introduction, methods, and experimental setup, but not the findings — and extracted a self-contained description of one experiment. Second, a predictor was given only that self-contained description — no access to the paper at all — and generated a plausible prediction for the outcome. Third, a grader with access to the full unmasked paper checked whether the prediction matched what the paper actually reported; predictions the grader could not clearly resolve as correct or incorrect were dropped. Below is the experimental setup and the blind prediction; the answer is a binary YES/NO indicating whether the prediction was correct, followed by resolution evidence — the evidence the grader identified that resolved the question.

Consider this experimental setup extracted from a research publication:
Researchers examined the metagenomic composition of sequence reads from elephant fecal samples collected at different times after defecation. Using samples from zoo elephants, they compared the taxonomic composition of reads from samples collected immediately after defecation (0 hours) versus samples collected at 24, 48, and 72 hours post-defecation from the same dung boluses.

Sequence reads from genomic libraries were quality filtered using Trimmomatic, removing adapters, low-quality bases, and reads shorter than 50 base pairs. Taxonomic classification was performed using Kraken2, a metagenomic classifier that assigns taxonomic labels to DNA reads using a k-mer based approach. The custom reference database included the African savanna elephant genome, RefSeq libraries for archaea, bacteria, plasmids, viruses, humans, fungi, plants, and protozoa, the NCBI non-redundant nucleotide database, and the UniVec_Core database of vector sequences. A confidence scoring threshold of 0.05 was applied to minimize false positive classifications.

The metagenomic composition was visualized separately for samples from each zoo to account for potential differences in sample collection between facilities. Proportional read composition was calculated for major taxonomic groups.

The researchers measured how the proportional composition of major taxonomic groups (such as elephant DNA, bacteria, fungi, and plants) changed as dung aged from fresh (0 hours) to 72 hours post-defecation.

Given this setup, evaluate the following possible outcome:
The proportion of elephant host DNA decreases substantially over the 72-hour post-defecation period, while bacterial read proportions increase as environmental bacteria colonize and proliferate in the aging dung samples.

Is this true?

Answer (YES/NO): YES